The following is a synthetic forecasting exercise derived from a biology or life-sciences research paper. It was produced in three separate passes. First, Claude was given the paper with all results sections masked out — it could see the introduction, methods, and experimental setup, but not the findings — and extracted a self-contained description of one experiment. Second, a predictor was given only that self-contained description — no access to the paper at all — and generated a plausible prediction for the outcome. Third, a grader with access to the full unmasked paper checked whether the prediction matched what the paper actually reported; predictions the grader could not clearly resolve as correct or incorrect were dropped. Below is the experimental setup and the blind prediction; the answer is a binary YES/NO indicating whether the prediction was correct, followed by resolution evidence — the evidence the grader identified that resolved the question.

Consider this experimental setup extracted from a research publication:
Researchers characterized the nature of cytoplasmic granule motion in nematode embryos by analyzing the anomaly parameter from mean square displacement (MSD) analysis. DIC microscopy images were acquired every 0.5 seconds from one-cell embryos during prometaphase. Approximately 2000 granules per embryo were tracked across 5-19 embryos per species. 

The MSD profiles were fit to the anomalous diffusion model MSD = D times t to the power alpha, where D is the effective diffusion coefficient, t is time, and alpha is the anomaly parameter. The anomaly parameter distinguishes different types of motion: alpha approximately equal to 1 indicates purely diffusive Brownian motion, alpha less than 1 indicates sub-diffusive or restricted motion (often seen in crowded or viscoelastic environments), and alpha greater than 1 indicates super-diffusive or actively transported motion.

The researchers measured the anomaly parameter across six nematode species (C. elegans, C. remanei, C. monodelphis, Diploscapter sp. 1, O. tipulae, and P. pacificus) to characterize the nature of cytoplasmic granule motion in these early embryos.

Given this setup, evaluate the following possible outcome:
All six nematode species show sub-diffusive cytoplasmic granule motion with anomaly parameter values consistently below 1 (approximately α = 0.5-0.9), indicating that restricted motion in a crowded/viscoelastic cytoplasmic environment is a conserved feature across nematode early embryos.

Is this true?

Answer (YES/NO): NO